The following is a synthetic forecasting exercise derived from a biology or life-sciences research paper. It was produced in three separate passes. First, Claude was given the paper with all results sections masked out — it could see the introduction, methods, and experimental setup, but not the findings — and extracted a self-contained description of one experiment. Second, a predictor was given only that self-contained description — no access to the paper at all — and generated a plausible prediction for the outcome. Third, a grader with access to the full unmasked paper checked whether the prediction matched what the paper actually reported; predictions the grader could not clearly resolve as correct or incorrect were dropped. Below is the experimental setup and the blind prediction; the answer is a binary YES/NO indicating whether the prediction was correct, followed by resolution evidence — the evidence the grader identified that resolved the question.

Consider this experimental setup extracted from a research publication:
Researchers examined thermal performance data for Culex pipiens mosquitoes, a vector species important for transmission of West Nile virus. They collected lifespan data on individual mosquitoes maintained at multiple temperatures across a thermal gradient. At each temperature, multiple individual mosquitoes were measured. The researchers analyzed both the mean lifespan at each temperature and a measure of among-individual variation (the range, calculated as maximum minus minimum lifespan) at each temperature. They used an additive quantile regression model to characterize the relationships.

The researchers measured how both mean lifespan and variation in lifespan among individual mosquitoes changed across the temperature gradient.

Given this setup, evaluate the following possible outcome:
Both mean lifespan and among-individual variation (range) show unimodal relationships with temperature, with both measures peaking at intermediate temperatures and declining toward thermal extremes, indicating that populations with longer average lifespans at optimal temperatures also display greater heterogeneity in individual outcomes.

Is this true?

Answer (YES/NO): NO